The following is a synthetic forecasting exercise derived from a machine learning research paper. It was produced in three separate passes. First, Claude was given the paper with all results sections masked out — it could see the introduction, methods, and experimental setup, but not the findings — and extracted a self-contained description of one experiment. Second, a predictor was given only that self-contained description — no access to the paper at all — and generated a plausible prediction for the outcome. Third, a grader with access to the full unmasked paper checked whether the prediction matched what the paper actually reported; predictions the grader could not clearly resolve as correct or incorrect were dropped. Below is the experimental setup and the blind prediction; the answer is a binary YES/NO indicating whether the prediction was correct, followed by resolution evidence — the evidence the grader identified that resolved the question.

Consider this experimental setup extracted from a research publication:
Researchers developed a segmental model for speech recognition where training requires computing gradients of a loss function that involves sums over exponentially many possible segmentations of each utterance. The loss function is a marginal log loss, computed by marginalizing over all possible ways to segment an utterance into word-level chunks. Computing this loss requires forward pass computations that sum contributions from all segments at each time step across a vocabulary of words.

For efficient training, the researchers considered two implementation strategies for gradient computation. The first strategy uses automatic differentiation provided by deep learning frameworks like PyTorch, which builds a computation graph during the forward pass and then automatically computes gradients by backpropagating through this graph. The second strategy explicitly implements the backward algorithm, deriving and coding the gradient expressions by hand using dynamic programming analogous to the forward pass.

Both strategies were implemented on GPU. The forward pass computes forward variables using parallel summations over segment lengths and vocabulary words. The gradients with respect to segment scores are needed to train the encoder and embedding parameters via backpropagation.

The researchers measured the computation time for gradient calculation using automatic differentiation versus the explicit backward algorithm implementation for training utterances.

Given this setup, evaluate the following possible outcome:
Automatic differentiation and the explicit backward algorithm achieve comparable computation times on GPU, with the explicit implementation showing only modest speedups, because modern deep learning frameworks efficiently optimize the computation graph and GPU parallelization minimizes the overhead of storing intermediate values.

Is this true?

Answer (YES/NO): NO